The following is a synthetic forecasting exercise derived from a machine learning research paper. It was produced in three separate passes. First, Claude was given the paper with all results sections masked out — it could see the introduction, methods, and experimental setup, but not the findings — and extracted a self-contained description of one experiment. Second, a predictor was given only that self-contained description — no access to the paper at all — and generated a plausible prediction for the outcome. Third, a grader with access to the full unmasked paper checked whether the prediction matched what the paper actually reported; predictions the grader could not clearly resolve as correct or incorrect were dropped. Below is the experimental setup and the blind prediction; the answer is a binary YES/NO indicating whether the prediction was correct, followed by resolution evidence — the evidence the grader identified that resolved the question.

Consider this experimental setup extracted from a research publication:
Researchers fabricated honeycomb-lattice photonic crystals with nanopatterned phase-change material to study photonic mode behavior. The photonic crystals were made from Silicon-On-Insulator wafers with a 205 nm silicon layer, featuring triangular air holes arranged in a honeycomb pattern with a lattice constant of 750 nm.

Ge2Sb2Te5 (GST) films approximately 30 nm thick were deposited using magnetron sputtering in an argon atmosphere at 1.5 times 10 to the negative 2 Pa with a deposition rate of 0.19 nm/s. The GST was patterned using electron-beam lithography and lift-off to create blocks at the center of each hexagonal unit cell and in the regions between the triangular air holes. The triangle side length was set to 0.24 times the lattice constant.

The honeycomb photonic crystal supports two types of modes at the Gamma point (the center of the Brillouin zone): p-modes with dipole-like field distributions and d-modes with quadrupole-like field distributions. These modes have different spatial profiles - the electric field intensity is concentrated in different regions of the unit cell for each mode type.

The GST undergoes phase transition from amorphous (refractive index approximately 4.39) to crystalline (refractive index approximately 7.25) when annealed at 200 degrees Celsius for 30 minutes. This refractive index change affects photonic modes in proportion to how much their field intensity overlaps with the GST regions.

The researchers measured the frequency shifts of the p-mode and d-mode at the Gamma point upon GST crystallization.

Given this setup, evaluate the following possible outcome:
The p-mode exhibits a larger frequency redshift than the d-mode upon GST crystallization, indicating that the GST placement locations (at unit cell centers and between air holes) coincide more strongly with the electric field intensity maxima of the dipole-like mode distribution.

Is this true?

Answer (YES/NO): YES